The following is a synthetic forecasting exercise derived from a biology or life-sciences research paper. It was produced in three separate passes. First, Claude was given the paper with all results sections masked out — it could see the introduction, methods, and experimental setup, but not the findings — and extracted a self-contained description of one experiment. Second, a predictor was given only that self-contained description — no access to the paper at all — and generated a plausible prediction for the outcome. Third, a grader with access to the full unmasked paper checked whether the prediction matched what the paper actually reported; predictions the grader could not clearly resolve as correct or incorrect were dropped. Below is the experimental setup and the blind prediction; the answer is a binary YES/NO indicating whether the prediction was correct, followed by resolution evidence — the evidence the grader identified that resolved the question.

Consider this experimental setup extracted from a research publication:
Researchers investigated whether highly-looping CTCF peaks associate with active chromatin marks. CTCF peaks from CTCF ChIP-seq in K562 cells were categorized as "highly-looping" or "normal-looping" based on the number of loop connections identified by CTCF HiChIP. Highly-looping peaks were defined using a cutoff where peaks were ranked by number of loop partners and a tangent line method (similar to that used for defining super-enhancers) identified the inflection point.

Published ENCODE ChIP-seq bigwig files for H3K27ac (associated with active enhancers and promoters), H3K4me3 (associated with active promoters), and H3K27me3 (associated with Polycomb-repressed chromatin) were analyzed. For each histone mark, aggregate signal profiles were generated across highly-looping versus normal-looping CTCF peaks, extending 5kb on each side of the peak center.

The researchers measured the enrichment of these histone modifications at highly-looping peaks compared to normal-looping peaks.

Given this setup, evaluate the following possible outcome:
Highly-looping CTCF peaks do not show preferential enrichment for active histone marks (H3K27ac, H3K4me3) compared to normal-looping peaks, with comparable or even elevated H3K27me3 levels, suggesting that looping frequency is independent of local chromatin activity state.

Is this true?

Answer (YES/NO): NO